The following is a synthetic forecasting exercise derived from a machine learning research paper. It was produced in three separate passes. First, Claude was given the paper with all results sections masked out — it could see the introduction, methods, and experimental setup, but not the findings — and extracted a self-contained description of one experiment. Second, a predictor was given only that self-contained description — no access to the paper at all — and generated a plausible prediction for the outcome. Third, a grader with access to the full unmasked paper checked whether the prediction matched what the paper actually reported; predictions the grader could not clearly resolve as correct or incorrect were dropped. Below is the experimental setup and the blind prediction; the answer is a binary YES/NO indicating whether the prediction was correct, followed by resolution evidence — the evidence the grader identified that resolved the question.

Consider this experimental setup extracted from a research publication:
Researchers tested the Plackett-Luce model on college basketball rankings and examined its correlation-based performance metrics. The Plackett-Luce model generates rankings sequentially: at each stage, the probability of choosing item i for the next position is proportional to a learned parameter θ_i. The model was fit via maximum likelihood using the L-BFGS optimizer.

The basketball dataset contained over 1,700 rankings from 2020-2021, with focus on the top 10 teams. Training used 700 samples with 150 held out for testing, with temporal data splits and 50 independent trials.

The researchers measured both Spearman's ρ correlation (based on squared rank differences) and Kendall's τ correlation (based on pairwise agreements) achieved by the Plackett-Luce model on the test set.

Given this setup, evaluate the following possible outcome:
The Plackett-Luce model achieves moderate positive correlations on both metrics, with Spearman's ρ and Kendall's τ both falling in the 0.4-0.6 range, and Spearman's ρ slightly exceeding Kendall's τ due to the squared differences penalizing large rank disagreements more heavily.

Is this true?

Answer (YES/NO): NO